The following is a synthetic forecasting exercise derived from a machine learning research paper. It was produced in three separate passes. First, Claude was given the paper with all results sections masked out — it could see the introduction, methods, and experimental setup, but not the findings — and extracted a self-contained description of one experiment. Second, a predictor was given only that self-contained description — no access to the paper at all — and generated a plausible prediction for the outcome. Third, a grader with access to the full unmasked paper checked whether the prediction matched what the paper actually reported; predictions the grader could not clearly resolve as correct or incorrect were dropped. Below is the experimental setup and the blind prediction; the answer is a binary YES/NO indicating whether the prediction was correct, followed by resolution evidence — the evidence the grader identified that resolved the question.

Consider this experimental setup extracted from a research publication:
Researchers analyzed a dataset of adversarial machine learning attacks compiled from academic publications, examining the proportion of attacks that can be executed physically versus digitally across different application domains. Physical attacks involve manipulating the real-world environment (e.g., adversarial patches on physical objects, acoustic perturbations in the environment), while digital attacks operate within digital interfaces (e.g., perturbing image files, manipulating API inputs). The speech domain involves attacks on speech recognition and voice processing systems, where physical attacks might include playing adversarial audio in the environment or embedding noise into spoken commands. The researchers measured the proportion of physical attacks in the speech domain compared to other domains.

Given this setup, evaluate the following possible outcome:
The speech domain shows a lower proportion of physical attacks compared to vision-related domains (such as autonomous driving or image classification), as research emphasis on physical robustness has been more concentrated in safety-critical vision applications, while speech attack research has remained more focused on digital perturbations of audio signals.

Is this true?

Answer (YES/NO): NO